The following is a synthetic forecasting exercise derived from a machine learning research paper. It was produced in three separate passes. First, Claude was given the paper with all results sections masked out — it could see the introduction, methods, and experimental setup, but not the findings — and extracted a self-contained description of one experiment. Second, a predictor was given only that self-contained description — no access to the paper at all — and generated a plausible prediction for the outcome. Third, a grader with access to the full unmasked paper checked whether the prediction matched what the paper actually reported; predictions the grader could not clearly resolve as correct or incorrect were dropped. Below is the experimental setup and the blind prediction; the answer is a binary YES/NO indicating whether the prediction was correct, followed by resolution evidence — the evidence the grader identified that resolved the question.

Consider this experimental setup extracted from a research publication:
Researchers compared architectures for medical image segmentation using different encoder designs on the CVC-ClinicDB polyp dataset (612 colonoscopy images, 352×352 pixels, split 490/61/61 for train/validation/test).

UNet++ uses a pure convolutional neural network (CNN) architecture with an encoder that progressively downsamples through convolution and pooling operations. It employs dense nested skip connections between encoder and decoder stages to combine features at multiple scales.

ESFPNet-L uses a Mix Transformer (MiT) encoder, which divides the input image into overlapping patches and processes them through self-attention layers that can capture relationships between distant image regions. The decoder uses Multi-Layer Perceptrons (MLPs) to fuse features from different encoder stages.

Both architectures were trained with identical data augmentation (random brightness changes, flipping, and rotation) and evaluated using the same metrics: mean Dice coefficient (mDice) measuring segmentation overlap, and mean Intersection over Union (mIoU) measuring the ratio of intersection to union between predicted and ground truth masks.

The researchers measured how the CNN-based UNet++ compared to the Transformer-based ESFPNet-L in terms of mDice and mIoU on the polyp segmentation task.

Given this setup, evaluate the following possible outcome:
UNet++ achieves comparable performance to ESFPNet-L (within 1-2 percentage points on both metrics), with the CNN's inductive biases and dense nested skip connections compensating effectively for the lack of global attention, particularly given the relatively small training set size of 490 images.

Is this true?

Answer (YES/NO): NO